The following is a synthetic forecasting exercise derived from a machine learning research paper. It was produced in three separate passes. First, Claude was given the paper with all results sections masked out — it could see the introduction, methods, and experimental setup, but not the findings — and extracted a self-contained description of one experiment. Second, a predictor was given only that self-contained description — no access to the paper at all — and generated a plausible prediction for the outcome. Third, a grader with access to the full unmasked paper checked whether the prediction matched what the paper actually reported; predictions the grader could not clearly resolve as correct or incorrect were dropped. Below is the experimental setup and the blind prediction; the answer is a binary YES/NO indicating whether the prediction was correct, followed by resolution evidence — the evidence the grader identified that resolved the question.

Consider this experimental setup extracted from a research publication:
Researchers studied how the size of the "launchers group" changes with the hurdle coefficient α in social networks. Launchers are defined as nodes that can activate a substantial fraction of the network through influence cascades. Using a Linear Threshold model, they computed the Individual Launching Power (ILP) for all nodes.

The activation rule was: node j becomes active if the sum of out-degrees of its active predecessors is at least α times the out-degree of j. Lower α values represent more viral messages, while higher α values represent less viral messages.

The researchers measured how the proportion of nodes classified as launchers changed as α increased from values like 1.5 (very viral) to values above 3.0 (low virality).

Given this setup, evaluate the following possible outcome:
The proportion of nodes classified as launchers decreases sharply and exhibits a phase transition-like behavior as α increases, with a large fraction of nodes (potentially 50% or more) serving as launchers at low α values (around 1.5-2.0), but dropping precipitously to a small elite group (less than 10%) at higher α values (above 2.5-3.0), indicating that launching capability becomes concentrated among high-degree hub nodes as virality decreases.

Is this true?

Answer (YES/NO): NO